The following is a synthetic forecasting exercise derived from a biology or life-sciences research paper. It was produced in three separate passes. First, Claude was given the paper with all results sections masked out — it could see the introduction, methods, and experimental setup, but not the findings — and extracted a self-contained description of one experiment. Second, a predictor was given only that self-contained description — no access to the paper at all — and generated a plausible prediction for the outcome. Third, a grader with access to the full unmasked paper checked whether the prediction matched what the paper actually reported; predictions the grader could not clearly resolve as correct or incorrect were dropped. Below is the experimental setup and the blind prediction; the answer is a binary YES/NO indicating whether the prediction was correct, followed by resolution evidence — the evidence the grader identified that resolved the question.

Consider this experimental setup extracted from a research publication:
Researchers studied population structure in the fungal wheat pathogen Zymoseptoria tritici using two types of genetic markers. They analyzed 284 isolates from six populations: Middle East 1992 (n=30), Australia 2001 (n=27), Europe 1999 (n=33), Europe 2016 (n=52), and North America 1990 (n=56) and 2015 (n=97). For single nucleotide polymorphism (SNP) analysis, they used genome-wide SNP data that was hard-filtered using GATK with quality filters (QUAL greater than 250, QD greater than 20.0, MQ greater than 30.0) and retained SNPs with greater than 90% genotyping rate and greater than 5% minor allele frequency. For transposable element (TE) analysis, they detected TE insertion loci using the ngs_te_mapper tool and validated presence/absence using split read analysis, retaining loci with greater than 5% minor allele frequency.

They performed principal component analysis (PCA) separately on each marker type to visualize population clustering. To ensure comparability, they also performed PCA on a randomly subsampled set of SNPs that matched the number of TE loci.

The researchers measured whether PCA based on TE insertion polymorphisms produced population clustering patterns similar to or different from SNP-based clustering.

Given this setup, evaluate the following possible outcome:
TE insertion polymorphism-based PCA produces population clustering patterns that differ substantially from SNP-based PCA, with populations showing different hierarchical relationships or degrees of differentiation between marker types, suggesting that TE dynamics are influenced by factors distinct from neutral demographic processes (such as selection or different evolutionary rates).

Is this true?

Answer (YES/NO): YES